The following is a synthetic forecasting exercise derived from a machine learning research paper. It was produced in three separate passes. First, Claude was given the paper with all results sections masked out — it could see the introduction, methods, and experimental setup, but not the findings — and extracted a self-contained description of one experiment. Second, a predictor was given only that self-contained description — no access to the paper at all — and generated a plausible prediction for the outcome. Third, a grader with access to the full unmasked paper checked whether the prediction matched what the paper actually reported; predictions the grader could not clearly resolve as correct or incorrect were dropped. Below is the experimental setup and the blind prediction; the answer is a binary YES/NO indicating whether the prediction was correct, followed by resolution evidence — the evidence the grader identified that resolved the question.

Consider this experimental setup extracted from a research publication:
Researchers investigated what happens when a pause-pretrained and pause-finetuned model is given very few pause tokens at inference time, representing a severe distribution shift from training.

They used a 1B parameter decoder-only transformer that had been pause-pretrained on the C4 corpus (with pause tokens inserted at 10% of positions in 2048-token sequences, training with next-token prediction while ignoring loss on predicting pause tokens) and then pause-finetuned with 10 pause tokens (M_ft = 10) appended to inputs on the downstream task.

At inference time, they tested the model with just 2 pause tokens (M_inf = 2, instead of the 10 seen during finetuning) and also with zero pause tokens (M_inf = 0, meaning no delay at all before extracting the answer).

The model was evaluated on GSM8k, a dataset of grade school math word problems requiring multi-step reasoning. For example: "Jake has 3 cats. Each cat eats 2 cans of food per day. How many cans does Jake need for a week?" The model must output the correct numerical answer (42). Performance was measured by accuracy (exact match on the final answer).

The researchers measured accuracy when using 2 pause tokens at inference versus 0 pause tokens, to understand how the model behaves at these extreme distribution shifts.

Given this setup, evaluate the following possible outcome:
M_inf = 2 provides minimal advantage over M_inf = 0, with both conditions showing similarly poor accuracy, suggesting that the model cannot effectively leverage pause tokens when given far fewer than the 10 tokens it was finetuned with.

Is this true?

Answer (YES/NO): NO